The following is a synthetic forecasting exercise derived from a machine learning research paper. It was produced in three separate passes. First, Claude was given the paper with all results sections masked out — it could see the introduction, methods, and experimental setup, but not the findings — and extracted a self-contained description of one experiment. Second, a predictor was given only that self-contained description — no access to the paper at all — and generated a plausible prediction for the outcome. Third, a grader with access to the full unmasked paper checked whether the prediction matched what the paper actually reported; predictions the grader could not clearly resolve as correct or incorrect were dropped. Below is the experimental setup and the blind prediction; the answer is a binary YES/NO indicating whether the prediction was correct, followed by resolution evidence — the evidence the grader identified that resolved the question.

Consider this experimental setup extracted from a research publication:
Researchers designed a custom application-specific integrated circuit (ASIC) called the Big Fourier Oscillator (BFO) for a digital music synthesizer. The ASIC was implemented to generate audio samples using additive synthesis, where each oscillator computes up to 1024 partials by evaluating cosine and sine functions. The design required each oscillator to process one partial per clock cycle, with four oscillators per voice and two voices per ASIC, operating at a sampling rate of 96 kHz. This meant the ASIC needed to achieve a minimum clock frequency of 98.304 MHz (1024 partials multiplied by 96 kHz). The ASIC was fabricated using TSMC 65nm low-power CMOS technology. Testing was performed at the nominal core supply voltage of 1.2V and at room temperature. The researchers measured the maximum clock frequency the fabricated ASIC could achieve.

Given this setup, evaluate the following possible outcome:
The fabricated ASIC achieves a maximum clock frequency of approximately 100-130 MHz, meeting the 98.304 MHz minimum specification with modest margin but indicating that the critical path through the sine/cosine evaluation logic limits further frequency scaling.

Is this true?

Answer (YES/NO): NO